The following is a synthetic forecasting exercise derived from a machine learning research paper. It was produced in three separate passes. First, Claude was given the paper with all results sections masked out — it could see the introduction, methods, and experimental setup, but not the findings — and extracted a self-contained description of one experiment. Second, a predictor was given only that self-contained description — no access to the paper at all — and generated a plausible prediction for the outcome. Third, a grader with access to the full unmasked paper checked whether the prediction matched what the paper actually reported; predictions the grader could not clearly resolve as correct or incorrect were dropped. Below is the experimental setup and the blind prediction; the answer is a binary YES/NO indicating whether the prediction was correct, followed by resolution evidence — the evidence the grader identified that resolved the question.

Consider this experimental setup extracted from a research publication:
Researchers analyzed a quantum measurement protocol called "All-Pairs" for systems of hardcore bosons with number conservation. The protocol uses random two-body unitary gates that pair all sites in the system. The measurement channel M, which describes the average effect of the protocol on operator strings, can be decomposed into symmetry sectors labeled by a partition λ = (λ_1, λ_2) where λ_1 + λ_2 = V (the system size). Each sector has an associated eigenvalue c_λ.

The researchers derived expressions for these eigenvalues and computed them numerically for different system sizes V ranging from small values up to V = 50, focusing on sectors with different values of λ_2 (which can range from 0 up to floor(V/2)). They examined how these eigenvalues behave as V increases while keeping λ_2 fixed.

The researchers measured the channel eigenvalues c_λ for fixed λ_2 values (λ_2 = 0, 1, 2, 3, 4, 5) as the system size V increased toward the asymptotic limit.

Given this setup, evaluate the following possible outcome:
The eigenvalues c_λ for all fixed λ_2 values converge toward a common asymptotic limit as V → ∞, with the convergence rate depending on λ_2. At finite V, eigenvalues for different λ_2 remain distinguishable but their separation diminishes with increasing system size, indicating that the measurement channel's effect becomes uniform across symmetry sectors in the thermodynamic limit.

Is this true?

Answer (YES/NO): NO